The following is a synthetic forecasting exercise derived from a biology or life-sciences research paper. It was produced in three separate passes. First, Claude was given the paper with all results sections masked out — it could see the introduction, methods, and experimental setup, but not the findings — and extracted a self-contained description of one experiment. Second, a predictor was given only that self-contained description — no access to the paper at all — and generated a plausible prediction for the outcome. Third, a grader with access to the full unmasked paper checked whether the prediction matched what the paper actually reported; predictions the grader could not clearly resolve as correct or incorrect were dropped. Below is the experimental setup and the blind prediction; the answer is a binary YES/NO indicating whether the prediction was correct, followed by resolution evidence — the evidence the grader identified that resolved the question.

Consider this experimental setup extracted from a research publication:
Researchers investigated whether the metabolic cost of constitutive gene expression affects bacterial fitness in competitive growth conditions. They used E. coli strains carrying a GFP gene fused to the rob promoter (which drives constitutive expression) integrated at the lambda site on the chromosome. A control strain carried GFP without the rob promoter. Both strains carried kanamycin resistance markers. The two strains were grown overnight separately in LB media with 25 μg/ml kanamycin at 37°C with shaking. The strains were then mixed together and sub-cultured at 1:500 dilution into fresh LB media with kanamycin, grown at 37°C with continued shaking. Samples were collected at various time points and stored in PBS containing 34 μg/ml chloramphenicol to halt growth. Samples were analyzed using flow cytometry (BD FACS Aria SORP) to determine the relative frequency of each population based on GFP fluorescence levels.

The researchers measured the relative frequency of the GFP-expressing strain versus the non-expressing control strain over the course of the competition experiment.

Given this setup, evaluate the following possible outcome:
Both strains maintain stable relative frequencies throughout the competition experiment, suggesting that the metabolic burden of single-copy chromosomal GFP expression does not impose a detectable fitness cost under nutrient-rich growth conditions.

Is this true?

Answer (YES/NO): NO